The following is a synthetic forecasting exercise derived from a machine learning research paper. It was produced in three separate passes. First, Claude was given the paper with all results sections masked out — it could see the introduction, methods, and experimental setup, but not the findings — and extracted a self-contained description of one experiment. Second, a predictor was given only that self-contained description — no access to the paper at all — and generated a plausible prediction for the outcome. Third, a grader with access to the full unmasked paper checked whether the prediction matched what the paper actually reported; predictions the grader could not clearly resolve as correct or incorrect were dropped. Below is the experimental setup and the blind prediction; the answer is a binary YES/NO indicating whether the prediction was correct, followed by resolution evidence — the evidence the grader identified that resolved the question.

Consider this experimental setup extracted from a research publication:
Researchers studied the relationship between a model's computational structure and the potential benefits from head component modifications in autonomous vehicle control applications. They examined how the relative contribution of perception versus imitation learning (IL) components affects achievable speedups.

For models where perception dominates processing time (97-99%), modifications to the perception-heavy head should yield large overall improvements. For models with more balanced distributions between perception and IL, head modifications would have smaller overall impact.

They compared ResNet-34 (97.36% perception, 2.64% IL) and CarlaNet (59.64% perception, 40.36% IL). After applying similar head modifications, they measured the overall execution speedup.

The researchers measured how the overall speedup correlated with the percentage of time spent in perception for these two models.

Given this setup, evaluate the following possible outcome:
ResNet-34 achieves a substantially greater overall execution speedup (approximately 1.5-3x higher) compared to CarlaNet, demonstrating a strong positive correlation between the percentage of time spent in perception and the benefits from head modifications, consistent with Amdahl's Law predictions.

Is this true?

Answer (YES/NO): NO